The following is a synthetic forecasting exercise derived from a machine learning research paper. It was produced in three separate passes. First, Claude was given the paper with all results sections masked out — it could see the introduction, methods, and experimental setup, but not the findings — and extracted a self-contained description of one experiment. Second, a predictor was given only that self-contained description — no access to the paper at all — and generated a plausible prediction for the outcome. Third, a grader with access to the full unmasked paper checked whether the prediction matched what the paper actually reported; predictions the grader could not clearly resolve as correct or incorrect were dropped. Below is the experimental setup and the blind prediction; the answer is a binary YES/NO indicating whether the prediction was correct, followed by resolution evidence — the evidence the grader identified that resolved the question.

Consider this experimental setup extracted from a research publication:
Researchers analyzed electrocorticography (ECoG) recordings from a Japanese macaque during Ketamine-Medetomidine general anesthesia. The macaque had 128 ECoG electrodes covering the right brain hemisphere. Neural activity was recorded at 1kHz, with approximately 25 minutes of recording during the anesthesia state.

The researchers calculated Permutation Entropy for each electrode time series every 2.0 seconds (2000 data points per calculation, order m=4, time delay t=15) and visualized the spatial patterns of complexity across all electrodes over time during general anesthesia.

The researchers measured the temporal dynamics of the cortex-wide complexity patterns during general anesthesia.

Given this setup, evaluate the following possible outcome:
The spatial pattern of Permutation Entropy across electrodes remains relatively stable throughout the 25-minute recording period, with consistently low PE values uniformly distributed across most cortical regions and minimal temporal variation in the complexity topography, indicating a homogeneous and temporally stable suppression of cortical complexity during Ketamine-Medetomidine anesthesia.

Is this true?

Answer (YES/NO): NO